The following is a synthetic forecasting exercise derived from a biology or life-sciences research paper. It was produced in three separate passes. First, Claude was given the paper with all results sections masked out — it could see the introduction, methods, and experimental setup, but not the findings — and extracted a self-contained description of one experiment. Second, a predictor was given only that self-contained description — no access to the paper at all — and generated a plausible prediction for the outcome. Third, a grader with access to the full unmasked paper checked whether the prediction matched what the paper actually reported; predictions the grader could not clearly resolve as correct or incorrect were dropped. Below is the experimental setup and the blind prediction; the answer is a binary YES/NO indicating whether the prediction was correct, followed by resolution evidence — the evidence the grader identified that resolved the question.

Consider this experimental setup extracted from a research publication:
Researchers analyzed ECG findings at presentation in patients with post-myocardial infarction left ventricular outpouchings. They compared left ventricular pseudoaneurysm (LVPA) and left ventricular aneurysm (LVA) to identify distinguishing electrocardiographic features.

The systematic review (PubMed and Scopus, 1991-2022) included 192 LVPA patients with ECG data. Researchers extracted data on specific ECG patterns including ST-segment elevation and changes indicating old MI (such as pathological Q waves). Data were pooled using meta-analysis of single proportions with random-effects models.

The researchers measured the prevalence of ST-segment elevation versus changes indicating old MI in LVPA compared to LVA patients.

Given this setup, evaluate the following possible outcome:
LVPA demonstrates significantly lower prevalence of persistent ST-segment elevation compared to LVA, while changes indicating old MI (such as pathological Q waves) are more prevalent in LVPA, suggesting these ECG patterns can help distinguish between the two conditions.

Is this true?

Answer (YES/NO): NO